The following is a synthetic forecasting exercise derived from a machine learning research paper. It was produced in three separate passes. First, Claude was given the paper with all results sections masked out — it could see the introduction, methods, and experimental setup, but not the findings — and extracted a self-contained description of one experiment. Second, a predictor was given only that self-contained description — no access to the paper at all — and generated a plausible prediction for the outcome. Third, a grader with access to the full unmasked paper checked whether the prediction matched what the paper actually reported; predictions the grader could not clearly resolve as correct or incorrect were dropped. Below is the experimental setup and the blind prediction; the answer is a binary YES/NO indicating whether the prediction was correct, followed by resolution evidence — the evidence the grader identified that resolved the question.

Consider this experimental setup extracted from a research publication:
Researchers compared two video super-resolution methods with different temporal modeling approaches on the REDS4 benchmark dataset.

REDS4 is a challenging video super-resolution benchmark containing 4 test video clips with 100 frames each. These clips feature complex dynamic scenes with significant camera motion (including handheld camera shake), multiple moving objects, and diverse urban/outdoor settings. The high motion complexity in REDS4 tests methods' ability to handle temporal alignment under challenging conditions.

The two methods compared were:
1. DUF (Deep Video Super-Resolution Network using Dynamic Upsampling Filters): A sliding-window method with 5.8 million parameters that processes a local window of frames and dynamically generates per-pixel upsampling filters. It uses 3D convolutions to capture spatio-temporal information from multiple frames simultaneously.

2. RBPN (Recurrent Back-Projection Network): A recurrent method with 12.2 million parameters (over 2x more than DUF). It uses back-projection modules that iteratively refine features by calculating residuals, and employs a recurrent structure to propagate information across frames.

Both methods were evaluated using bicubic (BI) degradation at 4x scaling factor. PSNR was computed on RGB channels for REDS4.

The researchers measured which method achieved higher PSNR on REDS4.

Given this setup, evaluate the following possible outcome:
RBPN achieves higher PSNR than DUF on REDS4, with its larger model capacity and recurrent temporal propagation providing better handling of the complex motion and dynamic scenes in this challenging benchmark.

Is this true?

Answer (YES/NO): YES